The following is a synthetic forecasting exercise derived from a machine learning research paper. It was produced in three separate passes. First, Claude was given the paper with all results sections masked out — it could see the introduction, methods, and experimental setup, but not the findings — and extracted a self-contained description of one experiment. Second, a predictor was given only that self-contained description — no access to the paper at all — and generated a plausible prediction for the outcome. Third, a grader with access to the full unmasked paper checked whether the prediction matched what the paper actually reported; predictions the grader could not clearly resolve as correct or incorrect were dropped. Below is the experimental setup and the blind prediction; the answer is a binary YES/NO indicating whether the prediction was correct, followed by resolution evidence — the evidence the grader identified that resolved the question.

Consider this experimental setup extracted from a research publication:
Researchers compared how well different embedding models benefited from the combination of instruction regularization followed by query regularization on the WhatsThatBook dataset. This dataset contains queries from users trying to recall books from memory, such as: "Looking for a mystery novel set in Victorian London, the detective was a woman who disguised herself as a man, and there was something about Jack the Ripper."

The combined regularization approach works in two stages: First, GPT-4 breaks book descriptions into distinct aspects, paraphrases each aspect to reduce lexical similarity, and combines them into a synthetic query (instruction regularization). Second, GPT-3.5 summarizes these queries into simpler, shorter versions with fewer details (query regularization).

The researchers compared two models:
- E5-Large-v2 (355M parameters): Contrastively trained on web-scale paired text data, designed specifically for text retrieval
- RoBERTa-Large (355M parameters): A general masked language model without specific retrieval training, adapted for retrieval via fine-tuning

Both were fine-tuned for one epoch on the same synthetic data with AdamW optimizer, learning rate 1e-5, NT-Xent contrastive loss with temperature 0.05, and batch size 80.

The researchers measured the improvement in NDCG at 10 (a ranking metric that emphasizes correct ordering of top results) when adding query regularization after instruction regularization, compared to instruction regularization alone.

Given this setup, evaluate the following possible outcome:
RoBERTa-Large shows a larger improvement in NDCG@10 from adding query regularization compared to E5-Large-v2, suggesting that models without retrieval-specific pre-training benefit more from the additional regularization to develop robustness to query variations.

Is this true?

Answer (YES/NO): YES